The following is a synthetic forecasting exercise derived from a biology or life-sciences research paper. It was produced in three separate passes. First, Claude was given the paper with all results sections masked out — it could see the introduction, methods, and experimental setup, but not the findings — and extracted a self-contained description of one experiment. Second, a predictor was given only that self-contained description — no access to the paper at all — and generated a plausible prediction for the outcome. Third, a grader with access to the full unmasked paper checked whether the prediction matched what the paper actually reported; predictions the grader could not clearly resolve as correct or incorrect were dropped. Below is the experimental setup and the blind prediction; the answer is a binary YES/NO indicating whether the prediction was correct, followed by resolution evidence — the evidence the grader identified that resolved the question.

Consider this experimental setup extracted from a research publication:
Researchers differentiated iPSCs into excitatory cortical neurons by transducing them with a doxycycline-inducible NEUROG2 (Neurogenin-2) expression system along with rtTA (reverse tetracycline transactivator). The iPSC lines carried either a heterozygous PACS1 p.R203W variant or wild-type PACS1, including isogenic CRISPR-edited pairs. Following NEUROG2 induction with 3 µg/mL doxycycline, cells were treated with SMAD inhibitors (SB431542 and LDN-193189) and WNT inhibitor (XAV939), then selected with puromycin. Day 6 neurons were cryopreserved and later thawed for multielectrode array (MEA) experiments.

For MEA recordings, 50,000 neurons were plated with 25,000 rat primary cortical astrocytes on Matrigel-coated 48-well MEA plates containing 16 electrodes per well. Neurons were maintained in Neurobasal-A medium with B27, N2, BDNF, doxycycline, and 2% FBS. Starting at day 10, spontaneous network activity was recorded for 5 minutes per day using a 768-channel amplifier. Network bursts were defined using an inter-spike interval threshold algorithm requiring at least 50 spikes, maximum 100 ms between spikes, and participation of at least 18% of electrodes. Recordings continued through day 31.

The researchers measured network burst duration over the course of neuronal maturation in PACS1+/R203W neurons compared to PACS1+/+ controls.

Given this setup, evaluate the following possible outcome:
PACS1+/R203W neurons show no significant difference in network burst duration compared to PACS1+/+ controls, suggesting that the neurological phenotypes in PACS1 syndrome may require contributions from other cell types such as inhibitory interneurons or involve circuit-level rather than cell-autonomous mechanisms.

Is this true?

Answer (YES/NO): NO